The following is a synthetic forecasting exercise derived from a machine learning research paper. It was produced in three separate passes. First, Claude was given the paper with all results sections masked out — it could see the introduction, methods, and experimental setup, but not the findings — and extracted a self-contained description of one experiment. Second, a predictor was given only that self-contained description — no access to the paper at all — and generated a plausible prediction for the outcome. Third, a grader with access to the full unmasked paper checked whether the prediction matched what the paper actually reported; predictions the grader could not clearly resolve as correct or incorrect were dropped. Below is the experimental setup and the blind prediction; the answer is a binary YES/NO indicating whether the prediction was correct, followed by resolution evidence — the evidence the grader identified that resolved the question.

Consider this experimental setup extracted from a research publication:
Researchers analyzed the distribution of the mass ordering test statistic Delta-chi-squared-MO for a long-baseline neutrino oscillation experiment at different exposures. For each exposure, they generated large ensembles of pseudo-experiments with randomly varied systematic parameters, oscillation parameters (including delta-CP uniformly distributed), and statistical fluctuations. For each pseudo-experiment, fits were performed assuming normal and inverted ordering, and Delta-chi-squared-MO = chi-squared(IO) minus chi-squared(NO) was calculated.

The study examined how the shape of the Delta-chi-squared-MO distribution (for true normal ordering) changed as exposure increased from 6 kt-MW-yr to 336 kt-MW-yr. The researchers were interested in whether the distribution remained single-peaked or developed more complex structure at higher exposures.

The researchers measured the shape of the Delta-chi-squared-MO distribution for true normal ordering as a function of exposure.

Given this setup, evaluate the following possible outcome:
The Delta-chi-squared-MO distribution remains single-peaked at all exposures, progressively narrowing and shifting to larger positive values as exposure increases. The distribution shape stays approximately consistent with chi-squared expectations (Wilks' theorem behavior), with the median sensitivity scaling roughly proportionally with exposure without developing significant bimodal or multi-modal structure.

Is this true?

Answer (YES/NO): NO